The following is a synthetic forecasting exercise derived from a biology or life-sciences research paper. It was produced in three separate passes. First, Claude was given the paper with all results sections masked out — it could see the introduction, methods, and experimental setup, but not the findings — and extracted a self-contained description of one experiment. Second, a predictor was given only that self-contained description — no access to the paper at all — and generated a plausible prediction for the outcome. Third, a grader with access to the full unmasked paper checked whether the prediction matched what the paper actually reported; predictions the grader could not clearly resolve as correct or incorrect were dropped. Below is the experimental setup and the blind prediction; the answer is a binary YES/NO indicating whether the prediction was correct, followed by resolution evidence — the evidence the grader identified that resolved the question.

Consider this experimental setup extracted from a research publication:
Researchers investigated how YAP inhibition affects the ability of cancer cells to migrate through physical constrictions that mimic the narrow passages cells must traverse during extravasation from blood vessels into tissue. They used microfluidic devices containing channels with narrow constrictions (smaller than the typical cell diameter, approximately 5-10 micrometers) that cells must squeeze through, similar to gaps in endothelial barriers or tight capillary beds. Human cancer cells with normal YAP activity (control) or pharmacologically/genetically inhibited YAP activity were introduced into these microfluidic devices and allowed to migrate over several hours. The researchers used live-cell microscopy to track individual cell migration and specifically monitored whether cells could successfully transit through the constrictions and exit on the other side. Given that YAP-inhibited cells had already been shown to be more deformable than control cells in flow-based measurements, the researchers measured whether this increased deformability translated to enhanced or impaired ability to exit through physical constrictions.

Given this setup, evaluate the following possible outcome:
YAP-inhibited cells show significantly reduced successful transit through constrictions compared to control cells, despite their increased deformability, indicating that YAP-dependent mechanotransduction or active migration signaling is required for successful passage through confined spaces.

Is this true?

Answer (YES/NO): YES